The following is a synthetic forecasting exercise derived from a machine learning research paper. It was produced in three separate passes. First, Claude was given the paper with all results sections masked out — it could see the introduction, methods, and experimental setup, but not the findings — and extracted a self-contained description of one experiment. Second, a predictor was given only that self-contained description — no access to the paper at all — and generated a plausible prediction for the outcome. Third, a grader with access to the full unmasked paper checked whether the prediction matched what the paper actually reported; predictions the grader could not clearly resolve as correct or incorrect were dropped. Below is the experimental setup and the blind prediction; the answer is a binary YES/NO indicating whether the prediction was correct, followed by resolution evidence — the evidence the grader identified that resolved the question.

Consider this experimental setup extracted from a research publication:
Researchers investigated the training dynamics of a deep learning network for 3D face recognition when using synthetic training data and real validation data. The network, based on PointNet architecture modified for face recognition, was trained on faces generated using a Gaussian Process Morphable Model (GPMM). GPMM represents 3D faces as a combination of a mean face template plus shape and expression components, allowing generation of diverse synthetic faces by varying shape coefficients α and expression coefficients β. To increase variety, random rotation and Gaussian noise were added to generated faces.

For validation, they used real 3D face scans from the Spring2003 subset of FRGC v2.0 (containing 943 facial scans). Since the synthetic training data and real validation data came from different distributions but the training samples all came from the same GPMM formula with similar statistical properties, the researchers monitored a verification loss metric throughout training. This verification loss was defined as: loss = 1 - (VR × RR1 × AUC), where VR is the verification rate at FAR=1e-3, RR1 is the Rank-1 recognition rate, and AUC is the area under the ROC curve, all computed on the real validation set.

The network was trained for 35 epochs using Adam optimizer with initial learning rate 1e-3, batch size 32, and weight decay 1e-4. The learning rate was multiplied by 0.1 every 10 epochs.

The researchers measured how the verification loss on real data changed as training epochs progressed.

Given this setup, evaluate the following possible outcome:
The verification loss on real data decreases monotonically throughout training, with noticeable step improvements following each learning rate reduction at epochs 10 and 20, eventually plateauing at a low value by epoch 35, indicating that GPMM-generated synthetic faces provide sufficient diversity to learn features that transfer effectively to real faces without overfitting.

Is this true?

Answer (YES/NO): NO